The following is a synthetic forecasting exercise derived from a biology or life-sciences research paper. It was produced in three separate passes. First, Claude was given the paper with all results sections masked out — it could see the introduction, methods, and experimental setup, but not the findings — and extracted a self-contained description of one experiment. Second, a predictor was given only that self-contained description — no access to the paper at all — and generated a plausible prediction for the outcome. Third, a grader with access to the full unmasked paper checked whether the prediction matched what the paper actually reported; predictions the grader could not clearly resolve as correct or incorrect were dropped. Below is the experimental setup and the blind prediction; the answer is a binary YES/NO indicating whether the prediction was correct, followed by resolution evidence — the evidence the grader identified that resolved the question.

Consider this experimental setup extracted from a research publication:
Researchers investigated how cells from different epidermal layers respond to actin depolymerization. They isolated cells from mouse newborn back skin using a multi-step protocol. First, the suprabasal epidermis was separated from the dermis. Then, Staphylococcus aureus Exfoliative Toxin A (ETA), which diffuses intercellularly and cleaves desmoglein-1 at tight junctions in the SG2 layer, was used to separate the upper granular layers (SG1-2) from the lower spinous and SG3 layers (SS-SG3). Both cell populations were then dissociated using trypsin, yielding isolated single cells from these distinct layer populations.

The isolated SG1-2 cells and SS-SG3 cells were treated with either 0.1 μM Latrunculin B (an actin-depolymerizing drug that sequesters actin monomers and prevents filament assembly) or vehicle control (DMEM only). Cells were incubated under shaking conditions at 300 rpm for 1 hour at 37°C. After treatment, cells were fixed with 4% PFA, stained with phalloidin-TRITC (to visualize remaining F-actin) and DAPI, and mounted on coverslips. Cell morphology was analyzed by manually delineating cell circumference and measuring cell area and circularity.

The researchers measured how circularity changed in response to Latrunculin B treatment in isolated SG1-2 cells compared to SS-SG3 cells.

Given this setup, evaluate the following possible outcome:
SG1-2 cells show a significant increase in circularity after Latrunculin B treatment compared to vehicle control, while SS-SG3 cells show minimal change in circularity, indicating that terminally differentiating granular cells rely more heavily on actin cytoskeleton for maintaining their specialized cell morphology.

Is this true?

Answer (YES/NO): NO